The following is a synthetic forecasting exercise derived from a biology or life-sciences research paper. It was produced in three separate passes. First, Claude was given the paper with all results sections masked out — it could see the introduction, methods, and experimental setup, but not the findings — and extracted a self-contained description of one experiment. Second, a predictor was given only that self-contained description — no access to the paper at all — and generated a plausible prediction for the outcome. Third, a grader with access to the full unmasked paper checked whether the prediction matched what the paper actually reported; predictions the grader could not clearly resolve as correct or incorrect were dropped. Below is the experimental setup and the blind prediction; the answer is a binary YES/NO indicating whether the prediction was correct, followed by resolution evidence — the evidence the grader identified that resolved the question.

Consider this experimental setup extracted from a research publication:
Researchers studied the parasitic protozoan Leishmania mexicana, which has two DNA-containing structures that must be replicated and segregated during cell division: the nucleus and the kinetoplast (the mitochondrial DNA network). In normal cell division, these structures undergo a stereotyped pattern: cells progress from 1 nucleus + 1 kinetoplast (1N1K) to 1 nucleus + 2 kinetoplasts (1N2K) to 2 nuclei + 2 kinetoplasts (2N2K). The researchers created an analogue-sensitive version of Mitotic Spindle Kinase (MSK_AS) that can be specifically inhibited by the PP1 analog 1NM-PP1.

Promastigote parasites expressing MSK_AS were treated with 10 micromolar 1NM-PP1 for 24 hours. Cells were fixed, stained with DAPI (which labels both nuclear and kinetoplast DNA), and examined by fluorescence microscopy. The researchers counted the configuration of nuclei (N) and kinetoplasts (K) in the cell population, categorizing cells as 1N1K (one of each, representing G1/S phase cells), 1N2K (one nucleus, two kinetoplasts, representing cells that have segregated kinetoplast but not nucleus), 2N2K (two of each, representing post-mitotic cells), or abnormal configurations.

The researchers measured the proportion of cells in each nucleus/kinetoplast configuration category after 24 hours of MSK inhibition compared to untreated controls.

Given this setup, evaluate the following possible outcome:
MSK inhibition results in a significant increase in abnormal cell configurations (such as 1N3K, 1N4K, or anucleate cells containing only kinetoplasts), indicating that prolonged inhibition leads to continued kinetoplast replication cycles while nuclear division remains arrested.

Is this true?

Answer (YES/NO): NO